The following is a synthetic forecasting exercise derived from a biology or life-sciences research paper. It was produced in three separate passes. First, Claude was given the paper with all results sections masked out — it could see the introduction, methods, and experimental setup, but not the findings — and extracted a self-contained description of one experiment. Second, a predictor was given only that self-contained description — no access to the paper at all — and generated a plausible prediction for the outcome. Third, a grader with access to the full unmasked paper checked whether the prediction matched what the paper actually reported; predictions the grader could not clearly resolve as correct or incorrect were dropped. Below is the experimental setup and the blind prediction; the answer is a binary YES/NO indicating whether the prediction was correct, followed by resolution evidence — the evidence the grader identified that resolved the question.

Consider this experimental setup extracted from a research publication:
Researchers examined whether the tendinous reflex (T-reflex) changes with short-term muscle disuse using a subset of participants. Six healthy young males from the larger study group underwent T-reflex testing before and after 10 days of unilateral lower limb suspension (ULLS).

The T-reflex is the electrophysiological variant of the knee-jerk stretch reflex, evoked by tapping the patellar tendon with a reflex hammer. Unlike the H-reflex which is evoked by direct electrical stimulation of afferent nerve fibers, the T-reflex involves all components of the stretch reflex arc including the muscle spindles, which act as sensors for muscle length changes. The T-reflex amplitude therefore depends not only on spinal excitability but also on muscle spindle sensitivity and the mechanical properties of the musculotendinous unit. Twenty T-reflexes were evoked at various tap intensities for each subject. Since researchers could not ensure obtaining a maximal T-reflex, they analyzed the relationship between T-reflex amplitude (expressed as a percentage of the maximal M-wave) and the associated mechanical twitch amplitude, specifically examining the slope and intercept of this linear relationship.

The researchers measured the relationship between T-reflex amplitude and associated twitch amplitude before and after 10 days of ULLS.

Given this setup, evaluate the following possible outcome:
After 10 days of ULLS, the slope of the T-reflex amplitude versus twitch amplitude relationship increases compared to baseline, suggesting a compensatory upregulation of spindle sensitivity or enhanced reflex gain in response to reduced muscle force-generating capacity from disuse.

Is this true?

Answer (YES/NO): NO